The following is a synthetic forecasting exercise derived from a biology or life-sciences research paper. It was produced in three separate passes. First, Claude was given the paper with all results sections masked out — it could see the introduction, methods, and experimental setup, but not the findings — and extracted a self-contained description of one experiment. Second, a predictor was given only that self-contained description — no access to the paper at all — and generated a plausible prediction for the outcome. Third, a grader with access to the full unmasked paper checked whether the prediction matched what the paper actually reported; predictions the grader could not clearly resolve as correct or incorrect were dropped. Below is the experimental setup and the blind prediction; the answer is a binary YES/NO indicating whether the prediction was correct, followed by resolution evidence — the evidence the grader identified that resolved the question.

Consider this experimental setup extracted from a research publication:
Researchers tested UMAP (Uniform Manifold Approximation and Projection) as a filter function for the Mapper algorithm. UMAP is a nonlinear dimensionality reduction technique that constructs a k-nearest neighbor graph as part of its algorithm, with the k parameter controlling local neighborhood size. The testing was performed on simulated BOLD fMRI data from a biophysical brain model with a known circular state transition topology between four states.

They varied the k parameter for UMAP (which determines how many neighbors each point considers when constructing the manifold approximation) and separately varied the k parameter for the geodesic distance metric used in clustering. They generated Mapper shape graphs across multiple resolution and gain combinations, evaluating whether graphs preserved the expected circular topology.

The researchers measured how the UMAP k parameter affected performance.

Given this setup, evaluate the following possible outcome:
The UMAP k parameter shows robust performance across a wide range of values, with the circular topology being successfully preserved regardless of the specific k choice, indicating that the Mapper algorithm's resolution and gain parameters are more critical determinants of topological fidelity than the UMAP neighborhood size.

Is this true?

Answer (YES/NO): NO